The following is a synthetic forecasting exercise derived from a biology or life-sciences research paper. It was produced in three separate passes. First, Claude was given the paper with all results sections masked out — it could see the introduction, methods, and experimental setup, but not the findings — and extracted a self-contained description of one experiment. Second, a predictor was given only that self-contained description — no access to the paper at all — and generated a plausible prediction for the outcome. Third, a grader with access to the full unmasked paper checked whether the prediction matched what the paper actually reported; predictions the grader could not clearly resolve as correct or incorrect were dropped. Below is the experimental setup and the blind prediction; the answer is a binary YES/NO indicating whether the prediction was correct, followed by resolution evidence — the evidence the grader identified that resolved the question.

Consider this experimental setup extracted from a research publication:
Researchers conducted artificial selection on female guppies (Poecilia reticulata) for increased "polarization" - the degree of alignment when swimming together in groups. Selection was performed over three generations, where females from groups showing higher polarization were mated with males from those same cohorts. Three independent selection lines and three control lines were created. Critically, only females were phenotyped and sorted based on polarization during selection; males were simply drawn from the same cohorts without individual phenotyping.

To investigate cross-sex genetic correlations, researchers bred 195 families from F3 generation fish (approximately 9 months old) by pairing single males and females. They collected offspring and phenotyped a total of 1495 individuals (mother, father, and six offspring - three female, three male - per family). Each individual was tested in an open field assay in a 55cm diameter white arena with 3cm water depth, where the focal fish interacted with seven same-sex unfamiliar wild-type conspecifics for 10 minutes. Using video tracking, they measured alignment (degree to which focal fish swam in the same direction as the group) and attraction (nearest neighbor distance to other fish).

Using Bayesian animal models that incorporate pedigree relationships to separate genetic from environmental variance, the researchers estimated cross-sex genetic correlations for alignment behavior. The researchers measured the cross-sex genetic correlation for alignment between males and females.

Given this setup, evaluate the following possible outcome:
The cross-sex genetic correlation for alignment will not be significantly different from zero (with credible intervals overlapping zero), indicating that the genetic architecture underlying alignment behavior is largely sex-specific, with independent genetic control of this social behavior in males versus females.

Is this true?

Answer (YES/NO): YES